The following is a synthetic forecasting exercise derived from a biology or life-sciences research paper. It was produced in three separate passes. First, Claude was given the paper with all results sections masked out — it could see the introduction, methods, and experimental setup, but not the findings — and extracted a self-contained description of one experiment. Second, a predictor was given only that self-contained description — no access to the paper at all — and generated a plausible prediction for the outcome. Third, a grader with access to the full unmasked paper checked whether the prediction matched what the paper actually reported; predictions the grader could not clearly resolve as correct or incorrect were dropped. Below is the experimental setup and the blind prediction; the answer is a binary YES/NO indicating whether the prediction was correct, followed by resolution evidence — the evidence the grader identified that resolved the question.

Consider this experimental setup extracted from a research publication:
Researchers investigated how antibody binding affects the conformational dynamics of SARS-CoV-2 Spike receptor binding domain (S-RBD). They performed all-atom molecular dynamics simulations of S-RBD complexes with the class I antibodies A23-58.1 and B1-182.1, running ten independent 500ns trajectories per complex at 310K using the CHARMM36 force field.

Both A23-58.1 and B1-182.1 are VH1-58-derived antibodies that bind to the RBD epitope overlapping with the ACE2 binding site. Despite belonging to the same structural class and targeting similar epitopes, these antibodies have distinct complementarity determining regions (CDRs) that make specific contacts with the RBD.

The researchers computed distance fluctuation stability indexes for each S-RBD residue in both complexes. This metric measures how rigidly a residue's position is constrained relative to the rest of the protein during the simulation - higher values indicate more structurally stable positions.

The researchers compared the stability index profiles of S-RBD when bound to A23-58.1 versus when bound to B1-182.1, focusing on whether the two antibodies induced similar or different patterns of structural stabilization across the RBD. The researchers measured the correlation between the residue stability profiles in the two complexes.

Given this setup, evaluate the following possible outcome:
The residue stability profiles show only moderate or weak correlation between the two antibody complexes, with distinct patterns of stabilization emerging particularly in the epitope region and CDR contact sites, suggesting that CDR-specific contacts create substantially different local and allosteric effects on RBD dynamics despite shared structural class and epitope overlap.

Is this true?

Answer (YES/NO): NO